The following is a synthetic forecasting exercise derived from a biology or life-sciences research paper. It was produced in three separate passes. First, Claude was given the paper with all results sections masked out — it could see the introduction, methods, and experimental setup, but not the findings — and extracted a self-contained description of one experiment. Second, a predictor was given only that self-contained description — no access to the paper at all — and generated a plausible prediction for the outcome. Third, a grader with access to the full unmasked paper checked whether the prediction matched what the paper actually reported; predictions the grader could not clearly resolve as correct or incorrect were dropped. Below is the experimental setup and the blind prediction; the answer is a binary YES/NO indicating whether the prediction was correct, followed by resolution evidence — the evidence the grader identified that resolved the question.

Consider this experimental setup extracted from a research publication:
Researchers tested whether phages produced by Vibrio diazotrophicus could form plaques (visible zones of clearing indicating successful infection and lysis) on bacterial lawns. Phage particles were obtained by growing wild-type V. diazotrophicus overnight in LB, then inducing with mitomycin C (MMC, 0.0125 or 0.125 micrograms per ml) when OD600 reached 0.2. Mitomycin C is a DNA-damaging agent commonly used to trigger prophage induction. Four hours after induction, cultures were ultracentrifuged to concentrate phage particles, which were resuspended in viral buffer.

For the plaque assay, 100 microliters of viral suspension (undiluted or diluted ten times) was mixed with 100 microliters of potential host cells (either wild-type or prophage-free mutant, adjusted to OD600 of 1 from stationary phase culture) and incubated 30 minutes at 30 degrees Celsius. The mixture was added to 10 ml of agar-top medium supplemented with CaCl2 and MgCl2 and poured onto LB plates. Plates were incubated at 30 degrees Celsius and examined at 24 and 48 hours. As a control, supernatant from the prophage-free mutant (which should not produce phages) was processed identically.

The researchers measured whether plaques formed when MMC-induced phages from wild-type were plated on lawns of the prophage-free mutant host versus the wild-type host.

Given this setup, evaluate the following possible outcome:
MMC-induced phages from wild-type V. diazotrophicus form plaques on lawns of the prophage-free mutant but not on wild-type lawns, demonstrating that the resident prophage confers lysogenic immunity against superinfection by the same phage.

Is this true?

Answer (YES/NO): NO